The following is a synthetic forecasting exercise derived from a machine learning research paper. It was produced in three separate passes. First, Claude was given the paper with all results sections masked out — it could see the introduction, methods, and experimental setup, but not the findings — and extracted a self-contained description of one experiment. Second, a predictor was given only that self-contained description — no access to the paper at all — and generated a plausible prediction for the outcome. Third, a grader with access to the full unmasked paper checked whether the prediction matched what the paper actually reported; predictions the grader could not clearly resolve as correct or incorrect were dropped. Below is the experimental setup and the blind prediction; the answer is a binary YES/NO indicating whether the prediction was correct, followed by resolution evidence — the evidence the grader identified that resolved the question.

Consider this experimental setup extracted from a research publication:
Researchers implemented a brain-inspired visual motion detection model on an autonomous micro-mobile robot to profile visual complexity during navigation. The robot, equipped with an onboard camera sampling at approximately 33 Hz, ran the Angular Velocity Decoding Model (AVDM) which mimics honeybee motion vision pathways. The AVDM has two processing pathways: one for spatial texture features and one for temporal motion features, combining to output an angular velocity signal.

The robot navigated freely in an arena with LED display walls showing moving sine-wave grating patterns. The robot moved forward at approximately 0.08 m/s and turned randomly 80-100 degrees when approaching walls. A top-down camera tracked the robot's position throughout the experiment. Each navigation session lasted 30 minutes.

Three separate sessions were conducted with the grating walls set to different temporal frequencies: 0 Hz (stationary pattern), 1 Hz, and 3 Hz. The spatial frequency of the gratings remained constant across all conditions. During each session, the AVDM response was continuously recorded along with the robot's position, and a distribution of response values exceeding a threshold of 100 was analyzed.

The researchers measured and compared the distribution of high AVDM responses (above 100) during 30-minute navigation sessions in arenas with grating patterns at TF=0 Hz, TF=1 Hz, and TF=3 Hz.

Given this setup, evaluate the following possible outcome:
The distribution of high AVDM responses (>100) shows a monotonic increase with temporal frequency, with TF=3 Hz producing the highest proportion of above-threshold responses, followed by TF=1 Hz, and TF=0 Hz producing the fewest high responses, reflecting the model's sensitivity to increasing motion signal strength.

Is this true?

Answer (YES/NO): YES